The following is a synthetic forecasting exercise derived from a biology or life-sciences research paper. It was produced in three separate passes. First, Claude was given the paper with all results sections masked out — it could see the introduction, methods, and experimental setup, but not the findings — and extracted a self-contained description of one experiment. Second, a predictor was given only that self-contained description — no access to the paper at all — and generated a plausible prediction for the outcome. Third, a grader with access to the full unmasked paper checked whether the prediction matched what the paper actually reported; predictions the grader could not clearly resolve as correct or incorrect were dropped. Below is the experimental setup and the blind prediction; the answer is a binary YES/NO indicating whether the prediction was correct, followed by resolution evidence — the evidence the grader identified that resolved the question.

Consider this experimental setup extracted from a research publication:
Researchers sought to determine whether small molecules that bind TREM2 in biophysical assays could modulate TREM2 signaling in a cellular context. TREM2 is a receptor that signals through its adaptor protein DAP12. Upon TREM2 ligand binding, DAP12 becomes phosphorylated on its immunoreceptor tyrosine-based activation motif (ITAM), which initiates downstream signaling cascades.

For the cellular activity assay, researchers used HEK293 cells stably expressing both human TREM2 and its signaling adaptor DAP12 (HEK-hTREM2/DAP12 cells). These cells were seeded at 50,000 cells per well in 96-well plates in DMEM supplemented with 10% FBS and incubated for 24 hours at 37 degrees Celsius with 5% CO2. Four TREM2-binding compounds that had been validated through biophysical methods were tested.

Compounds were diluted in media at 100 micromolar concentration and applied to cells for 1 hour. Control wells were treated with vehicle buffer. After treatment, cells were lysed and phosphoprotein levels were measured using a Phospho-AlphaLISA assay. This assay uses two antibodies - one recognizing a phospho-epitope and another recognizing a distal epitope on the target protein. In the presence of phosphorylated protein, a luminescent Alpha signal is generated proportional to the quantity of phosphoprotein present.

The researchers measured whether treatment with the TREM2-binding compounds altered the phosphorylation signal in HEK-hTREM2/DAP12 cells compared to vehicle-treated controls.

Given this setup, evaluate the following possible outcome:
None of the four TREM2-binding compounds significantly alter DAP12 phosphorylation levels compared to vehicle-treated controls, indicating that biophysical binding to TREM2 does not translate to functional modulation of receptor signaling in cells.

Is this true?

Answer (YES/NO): NO